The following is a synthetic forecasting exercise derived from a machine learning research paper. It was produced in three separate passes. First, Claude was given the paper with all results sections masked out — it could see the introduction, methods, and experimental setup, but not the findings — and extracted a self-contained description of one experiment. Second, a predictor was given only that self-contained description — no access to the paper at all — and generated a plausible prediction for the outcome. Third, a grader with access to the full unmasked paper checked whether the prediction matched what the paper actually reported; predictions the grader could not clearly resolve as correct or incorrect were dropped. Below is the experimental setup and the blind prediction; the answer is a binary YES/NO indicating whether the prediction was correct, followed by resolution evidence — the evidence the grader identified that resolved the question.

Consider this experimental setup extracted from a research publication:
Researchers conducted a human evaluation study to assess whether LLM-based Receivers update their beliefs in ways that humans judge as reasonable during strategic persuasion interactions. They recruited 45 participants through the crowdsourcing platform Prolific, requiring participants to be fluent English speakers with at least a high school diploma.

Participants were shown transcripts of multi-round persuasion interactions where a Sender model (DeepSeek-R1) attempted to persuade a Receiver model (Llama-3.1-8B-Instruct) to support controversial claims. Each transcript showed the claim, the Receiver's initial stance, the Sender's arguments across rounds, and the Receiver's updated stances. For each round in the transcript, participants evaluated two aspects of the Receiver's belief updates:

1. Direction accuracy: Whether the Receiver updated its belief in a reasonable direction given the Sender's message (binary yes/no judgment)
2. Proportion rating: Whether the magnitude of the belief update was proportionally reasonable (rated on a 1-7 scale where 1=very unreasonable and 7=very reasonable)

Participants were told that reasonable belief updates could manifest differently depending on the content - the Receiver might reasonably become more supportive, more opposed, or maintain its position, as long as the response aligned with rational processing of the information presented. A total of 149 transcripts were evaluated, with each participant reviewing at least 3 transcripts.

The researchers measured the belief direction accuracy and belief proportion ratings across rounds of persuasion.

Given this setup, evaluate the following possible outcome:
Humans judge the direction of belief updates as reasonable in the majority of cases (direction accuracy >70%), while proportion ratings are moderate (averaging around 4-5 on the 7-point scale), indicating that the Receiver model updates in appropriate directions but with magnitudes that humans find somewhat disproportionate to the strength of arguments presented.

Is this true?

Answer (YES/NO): NO